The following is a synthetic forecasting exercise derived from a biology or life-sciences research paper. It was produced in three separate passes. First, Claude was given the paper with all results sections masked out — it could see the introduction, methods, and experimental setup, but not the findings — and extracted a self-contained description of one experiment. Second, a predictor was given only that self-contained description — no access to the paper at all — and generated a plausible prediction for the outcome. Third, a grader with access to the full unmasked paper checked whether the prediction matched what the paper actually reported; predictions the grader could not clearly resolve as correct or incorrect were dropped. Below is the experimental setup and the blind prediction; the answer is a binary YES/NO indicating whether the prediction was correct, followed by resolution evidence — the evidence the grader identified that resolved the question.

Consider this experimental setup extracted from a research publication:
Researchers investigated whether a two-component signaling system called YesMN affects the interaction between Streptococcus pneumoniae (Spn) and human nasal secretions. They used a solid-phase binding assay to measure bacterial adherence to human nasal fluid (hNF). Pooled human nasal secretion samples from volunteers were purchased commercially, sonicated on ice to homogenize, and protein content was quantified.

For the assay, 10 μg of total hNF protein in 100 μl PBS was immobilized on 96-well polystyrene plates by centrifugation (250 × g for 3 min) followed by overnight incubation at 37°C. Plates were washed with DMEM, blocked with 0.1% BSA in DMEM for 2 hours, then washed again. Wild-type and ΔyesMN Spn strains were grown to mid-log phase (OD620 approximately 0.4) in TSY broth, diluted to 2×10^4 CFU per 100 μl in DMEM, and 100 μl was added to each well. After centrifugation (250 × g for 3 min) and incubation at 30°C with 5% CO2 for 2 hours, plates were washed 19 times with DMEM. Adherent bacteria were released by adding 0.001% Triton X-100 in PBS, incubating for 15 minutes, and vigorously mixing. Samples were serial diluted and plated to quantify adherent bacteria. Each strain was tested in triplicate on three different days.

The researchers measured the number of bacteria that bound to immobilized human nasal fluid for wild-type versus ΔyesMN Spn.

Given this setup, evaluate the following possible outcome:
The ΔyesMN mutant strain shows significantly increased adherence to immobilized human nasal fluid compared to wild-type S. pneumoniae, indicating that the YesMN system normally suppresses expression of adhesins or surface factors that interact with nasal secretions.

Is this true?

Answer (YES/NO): YES